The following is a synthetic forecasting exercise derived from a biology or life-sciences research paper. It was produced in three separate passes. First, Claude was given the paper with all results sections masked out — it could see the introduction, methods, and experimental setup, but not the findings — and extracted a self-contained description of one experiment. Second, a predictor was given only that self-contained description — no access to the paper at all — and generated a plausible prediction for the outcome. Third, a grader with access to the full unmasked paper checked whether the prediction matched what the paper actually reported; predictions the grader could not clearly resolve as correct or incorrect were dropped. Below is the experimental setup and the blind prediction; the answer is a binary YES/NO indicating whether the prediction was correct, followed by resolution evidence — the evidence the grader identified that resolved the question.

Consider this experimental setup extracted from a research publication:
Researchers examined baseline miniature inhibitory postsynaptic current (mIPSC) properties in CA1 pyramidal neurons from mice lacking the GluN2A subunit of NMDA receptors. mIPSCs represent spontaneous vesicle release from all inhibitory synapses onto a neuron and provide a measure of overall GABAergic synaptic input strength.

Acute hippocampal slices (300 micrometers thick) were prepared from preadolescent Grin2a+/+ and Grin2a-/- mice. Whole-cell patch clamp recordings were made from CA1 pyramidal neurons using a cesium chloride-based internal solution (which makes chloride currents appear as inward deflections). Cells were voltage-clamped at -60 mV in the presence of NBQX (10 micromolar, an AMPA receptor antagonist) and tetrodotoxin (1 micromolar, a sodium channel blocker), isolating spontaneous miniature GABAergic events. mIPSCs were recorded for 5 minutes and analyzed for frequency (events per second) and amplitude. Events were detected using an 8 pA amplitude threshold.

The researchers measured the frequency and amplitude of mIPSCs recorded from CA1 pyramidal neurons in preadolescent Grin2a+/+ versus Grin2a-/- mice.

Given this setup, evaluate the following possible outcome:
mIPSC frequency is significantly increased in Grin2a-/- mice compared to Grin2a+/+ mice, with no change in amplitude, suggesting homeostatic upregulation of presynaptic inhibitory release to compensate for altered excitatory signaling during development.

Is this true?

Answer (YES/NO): NO